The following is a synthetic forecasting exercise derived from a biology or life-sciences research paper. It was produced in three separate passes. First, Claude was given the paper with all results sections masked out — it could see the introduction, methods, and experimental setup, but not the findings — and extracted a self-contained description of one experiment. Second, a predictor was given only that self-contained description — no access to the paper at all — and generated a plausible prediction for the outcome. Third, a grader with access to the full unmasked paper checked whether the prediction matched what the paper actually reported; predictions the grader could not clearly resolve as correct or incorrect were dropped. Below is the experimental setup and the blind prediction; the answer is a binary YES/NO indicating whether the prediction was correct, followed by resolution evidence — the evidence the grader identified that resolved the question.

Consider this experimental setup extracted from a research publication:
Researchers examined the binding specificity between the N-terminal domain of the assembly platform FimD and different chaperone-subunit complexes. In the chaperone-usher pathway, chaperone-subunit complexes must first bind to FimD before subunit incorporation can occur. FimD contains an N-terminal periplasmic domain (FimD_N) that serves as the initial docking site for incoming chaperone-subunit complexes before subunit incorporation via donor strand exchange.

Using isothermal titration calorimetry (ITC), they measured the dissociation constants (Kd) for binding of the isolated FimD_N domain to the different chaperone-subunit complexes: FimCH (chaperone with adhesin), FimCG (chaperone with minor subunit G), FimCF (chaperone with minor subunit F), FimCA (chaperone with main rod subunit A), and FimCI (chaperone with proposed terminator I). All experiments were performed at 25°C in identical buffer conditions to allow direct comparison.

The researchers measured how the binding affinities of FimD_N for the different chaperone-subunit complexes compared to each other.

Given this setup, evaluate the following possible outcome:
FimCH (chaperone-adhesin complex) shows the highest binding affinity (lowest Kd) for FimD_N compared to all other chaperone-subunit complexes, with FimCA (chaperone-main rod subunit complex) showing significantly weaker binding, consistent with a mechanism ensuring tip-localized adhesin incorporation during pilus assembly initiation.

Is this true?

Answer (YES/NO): NO